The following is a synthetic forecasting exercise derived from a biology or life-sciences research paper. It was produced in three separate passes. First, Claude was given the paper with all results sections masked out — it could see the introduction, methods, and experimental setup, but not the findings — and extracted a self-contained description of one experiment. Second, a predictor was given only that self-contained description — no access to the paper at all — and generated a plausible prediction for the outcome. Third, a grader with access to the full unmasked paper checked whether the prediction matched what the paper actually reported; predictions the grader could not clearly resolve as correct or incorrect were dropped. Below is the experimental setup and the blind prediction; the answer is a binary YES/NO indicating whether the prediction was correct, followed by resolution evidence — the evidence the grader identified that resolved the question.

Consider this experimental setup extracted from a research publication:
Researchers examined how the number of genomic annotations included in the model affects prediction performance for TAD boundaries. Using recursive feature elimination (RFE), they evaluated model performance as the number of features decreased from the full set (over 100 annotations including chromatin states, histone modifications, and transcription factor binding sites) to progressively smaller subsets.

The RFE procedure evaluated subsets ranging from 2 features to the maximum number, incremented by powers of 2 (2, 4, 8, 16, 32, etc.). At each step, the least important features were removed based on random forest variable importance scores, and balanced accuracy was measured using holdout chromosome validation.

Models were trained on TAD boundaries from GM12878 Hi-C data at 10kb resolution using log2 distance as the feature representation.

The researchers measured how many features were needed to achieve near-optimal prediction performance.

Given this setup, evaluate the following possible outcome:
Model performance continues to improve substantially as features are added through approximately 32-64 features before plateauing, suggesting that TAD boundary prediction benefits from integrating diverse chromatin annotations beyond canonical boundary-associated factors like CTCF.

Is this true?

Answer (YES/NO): NO